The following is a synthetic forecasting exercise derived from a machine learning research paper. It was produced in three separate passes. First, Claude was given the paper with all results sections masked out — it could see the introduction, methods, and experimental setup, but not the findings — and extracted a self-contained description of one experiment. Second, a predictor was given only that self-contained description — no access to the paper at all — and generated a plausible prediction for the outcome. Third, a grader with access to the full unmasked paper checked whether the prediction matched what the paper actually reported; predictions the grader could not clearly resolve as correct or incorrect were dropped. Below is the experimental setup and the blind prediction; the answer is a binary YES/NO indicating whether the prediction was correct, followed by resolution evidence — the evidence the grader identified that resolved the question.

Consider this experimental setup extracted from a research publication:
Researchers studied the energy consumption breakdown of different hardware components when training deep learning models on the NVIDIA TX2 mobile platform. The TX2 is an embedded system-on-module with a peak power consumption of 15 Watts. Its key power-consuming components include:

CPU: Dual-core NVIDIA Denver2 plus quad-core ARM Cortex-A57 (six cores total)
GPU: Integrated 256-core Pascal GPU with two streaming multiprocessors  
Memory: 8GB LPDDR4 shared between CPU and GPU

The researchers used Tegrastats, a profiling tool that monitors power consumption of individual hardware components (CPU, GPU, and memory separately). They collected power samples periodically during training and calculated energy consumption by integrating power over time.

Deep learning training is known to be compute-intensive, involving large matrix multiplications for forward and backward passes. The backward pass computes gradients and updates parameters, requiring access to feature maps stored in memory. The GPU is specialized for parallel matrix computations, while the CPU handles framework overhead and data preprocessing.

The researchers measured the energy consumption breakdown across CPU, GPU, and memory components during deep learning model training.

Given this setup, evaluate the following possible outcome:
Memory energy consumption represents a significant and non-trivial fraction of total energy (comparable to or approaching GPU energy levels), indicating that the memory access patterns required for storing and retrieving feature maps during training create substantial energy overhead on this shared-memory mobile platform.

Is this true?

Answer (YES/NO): YES